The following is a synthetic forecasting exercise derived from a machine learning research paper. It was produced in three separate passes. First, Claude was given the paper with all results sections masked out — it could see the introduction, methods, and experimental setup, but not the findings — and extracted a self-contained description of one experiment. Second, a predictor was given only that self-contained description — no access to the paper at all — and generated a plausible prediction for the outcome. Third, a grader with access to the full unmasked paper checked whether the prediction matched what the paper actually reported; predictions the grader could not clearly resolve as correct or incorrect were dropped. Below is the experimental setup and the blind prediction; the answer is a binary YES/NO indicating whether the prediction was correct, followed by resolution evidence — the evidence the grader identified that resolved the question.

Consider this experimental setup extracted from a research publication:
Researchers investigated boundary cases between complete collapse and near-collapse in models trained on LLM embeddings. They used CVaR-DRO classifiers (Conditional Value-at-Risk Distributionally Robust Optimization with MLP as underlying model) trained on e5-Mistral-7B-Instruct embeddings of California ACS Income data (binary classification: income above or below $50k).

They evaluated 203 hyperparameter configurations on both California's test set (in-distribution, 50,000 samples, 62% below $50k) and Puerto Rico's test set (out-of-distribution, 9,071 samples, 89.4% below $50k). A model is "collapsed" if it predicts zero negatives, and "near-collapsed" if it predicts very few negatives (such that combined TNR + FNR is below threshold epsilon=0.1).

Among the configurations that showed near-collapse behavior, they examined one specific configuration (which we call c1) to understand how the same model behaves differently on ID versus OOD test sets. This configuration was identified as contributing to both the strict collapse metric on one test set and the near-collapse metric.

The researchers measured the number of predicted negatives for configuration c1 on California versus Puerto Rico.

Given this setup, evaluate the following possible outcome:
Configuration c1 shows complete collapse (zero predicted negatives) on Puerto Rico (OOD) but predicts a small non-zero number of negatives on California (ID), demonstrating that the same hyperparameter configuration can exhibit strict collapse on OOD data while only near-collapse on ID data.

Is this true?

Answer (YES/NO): NO